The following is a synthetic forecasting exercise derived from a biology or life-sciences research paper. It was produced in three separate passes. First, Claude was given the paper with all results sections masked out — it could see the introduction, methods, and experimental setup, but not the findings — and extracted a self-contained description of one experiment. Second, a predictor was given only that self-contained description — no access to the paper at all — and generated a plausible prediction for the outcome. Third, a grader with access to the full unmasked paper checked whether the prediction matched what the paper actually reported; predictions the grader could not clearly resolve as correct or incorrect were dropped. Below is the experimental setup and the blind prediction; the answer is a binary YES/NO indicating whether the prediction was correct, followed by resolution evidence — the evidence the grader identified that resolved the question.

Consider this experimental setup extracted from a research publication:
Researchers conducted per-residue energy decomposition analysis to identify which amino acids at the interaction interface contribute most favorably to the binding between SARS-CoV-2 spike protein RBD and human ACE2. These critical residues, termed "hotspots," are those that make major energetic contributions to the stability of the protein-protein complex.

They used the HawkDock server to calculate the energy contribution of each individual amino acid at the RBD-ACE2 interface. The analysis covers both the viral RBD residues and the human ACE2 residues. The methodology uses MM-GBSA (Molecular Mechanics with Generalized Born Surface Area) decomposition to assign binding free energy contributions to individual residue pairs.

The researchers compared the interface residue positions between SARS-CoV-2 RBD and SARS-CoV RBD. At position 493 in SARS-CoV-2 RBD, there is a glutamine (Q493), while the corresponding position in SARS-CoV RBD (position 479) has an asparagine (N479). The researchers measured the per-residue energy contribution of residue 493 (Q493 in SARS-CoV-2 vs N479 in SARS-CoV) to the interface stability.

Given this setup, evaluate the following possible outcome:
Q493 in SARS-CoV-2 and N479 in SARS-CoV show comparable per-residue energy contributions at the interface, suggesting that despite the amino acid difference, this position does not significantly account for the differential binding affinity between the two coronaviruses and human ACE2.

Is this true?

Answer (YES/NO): NO